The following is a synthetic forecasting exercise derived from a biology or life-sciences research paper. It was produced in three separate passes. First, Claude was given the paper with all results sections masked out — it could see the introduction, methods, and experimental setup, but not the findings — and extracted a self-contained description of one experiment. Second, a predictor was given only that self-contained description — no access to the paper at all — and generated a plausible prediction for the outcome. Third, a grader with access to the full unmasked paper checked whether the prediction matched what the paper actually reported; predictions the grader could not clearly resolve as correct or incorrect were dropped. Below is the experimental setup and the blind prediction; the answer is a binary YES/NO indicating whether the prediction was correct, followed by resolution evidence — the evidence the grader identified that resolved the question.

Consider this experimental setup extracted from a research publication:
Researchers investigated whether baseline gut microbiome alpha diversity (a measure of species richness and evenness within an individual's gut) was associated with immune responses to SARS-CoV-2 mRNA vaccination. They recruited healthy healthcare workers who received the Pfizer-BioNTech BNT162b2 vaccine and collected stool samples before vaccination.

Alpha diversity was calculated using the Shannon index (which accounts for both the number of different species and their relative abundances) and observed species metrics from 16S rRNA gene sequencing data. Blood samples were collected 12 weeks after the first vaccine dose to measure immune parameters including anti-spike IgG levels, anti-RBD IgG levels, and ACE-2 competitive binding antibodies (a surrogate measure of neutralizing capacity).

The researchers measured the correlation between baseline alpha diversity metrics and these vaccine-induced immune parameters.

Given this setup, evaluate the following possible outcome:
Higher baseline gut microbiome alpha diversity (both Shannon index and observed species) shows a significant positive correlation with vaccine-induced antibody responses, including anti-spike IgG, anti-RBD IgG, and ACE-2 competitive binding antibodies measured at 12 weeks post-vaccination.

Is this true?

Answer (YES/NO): NO